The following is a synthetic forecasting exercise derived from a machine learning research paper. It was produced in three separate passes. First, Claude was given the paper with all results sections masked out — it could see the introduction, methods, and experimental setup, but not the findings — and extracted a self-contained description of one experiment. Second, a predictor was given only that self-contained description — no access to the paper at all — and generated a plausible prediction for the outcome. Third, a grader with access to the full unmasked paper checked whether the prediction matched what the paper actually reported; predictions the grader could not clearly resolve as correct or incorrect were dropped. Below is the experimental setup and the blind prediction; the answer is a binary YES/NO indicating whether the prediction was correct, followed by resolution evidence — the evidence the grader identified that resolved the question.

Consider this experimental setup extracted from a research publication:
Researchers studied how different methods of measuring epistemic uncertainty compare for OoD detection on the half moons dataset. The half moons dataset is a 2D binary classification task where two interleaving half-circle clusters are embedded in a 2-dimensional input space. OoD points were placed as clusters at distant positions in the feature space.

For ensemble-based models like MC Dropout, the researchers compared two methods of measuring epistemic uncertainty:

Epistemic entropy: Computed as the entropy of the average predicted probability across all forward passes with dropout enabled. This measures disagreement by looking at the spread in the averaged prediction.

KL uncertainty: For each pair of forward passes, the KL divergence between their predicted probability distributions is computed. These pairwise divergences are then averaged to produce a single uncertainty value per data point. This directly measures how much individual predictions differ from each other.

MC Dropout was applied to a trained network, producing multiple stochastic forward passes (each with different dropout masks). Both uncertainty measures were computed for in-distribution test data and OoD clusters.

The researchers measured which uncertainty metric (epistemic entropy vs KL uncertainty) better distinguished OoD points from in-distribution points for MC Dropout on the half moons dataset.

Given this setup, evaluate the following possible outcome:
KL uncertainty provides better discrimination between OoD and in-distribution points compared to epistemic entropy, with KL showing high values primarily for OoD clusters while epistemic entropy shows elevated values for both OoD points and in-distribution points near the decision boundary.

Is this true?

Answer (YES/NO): YES